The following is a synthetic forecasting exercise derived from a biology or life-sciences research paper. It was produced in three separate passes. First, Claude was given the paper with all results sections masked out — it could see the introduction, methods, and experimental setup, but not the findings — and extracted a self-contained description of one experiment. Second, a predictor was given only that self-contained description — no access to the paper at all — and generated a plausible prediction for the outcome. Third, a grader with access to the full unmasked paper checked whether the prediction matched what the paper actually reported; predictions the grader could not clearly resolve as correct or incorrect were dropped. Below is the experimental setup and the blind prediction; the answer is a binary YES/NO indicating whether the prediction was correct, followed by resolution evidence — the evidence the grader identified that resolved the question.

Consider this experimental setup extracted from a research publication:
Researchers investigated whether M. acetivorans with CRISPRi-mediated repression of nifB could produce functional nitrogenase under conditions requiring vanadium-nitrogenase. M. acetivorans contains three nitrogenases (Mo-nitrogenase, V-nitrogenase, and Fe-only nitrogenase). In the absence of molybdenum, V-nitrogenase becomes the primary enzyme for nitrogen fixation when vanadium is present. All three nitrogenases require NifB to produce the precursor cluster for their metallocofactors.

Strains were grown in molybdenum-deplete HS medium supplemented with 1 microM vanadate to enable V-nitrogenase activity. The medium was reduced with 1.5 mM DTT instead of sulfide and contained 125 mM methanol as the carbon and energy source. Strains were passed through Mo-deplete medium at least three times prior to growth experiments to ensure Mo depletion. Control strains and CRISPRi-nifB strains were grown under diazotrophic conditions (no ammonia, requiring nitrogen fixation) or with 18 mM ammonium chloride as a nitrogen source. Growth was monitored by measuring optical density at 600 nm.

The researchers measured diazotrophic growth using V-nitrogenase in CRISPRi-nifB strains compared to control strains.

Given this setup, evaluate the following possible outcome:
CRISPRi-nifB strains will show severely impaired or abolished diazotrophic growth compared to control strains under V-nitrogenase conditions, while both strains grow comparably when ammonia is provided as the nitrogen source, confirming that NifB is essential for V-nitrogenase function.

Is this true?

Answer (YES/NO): NO